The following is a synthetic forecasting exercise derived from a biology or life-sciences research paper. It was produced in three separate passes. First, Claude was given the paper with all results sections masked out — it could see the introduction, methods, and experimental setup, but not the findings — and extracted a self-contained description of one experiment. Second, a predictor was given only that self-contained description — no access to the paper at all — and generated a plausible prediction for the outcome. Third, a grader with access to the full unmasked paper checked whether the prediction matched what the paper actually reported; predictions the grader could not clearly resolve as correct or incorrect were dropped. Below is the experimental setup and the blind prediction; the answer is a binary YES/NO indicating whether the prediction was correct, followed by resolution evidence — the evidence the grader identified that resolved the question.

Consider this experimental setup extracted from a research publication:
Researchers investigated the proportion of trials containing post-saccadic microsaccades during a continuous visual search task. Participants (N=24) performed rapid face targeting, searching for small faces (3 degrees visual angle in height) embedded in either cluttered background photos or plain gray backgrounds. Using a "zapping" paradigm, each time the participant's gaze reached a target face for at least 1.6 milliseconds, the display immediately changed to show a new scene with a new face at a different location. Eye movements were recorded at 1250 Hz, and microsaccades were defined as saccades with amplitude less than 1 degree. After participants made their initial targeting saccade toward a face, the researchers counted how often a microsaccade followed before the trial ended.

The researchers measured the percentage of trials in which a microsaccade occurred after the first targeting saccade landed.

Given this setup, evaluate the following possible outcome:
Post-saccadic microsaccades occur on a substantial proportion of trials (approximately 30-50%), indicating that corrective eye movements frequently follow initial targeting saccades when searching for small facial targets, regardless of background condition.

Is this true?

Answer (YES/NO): NO